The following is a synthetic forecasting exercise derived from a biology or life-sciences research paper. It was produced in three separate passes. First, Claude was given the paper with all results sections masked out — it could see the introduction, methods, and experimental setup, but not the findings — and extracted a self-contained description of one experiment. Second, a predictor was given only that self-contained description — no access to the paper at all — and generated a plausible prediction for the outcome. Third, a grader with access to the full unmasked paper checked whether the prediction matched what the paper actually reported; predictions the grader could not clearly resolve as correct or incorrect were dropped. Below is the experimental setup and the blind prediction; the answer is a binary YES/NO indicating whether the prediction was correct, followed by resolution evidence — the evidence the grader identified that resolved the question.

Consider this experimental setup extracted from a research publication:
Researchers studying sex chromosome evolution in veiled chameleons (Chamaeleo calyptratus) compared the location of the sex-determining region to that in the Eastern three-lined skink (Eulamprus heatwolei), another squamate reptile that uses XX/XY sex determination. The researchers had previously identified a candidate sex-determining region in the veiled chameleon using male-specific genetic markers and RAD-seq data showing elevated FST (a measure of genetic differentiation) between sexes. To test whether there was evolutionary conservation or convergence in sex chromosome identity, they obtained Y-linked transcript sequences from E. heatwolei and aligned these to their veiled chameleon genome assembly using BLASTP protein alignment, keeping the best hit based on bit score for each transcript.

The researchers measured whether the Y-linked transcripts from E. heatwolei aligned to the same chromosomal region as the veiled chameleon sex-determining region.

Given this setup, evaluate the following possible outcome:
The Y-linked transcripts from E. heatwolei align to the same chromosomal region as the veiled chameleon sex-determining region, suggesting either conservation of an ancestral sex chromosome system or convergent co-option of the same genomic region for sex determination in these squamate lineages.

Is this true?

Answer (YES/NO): YES